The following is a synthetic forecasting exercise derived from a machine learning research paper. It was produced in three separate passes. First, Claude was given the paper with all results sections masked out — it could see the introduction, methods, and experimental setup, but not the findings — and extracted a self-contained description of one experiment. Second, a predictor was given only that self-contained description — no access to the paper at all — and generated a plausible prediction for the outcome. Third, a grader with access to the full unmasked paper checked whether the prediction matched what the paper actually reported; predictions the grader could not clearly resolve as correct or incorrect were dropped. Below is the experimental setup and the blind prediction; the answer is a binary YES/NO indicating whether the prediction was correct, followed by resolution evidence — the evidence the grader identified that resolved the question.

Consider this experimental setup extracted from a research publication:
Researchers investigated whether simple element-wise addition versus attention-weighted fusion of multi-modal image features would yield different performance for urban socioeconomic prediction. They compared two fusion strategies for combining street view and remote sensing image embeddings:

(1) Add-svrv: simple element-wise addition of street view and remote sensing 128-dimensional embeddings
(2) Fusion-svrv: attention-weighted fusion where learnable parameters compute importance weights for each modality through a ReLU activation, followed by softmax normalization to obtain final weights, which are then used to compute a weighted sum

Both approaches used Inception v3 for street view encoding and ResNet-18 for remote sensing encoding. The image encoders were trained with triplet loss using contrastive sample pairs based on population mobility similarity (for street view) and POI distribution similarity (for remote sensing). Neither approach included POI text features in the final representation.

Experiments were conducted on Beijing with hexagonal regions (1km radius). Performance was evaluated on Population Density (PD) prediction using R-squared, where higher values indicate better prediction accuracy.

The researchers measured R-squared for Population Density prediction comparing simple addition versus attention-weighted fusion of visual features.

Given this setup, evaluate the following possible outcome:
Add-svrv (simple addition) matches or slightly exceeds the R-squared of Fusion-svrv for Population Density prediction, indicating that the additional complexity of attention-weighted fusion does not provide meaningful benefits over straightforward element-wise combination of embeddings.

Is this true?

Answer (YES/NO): NO